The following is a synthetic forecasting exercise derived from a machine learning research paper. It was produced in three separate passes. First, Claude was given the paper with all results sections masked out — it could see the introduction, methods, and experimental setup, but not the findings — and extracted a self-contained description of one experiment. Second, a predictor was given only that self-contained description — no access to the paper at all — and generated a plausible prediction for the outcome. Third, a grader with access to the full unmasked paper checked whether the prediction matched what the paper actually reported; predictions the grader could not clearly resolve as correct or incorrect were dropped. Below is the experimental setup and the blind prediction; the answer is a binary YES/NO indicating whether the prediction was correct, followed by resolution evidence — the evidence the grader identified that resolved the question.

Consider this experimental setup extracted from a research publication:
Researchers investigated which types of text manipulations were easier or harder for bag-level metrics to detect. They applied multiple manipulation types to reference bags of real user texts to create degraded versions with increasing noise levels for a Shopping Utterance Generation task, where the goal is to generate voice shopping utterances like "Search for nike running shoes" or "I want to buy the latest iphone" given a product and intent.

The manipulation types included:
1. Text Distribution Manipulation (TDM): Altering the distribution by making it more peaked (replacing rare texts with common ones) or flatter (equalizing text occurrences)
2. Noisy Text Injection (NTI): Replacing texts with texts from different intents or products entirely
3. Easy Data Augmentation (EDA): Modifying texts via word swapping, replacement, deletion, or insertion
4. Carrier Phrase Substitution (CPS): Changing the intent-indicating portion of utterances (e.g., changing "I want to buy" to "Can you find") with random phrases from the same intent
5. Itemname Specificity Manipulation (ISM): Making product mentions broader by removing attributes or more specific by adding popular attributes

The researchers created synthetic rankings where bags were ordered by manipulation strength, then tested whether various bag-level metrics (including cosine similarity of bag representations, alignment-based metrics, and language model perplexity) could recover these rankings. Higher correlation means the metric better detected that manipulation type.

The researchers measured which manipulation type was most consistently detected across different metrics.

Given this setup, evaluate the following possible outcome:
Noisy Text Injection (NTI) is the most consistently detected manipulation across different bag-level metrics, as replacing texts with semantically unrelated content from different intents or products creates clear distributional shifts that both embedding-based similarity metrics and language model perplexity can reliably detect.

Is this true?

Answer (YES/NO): NO